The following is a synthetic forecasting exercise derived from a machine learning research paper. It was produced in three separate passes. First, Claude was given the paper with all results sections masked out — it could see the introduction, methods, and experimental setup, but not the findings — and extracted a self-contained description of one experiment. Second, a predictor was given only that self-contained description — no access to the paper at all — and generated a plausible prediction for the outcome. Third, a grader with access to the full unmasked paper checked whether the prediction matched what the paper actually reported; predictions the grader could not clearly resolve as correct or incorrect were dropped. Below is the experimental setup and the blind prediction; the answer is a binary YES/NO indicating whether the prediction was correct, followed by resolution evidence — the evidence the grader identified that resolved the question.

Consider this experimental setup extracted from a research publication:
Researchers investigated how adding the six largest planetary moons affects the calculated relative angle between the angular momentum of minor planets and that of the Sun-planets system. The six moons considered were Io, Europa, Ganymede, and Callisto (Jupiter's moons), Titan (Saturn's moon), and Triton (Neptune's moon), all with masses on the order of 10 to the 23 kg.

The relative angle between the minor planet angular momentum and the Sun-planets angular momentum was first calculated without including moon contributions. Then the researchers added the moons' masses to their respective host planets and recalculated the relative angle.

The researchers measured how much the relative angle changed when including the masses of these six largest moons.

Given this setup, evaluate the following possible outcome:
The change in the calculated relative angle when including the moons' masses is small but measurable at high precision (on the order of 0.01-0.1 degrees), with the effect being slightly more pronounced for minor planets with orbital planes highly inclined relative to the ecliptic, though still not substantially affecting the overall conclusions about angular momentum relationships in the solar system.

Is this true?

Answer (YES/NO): NO